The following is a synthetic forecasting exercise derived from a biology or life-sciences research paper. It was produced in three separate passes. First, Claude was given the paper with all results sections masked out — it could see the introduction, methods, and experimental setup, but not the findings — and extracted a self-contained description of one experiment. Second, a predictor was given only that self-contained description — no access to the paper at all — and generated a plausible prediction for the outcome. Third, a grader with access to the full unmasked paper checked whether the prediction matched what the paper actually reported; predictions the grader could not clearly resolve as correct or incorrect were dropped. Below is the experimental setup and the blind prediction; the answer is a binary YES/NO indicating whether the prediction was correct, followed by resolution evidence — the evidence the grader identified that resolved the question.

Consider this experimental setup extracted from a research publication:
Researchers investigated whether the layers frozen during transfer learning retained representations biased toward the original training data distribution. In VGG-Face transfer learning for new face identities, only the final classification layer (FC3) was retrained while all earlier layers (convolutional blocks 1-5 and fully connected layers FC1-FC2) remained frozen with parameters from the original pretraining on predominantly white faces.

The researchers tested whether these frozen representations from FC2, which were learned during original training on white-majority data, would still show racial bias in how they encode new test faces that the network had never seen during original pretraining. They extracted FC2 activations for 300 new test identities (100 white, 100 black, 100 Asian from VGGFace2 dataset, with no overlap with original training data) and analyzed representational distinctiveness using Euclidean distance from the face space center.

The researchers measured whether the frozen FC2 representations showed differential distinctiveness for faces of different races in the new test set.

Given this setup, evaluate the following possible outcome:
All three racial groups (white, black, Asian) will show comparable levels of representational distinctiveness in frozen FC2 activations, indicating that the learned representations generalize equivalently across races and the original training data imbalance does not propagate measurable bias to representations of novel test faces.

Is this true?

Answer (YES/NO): NO